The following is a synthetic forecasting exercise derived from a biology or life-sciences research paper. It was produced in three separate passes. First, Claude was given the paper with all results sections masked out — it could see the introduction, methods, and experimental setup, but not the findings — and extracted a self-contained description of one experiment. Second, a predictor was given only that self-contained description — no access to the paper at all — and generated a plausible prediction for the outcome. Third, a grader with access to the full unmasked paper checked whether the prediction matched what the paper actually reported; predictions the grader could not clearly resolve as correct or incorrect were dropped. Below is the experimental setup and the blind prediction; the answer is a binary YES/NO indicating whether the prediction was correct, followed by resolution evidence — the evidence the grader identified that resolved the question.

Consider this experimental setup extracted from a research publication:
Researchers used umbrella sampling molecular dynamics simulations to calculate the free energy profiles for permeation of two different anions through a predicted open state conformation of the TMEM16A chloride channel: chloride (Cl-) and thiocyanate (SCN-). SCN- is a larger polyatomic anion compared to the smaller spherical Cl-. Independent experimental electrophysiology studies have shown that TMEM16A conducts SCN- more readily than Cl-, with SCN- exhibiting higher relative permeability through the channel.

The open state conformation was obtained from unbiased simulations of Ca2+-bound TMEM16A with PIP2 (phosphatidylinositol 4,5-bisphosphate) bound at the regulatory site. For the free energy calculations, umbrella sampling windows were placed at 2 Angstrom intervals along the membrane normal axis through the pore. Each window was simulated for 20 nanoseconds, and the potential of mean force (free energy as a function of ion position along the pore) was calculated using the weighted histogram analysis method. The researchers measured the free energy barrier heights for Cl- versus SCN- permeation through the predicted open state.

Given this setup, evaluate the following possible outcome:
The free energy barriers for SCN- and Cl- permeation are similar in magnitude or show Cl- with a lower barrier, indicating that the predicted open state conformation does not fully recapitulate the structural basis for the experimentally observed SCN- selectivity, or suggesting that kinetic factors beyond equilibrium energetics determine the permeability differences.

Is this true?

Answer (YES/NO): NO